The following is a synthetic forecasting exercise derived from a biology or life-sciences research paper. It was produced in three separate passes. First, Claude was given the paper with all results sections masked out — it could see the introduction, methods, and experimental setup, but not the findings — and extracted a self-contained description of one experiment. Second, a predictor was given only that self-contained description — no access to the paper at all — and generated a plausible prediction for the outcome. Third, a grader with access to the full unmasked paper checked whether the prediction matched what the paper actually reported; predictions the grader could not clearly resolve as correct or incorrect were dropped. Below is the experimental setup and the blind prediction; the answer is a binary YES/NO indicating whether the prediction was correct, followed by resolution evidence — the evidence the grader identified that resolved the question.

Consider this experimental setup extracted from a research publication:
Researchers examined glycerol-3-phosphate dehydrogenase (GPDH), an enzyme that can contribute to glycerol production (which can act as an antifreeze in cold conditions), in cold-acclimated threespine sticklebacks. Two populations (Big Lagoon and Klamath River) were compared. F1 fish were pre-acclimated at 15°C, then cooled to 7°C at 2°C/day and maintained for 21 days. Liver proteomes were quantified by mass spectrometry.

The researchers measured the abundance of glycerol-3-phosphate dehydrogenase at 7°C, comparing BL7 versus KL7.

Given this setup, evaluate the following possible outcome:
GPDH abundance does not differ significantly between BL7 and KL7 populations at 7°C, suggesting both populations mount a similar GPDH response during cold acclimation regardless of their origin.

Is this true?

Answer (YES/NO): NO